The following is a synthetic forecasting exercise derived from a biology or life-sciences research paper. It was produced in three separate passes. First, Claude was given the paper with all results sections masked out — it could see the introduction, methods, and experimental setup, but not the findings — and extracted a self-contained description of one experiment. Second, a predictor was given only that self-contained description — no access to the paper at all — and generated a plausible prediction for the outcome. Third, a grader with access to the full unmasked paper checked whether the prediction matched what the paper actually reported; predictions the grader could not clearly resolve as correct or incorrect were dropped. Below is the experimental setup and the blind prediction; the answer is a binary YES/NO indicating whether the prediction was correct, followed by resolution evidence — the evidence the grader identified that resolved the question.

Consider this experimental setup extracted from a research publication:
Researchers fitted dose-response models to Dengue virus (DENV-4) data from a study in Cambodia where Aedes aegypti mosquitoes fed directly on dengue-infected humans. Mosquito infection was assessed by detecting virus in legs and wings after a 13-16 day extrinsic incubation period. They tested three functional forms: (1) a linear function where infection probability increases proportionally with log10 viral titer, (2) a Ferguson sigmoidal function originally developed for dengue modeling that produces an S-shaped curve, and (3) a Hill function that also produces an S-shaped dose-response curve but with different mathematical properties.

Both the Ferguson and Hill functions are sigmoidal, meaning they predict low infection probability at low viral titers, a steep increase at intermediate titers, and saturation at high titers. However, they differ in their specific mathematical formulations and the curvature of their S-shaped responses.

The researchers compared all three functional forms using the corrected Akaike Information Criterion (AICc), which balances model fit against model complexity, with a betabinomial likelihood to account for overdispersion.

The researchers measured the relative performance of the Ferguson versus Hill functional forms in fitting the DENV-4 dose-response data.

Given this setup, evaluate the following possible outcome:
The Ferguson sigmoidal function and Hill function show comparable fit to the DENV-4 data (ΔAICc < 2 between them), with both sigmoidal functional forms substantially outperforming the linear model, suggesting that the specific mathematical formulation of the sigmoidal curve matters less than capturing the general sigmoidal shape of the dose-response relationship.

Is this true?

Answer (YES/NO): YES